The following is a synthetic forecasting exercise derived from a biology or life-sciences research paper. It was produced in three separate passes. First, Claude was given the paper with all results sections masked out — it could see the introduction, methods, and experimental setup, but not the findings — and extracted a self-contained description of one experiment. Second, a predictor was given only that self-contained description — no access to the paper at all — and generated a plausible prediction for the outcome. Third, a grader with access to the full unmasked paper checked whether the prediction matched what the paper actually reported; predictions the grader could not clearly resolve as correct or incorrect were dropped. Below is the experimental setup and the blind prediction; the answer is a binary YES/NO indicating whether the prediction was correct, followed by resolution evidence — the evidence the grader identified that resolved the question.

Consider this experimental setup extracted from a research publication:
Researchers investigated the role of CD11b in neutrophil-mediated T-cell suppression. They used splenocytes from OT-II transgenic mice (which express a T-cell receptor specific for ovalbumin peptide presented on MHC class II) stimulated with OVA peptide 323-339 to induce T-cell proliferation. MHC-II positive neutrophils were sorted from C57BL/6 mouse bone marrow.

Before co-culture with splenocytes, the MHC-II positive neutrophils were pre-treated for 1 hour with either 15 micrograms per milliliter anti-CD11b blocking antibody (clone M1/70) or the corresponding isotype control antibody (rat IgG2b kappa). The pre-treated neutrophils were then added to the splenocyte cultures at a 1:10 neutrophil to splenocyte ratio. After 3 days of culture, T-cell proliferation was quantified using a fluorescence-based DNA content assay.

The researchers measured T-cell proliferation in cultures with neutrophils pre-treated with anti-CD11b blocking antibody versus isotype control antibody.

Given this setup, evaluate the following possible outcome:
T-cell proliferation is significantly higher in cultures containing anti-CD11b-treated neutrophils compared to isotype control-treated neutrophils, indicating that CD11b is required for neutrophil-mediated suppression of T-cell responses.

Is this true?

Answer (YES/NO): NO